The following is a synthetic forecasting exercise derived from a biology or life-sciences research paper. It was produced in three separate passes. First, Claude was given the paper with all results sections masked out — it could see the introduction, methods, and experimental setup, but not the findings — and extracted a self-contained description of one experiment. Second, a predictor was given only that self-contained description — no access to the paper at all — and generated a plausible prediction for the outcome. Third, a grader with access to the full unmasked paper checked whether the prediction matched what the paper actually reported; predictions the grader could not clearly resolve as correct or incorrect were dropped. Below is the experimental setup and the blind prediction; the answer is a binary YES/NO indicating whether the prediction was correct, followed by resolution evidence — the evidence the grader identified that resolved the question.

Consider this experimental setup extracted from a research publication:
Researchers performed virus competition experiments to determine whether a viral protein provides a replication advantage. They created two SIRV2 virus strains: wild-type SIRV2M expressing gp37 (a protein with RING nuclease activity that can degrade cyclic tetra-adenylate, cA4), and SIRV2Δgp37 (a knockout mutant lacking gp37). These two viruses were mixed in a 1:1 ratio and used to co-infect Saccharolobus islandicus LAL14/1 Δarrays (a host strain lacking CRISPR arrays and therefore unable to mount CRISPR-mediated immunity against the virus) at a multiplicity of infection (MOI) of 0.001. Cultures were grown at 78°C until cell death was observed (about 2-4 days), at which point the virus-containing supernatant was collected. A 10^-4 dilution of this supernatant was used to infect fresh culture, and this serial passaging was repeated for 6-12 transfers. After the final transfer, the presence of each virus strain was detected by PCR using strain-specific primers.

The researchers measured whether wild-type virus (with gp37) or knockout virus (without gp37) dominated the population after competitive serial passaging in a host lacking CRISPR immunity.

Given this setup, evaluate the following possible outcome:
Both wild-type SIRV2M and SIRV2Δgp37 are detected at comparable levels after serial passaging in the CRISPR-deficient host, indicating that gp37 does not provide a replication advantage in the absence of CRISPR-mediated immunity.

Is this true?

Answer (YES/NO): NO